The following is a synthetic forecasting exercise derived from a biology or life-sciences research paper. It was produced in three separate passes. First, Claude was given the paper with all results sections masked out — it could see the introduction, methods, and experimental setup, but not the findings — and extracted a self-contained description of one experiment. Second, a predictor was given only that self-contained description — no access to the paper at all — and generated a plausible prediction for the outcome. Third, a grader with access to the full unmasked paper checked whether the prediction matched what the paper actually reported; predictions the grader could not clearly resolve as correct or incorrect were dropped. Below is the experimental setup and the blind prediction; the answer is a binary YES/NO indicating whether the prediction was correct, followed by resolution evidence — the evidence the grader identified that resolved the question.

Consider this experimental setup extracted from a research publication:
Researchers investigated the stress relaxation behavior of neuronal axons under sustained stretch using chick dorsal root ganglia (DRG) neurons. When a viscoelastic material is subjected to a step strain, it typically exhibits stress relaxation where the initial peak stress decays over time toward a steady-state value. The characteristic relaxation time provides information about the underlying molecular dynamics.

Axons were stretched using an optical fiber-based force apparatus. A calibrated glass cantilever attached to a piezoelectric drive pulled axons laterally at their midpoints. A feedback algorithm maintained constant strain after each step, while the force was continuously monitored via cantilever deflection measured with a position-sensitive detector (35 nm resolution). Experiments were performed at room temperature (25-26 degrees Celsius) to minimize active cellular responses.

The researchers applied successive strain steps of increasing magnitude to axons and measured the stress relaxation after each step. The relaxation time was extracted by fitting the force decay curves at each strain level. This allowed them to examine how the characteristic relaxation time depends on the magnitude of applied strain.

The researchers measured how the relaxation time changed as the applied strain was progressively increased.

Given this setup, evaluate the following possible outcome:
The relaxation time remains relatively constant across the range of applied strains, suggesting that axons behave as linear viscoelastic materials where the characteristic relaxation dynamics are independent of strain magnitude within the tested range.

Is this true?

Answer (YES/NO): NO